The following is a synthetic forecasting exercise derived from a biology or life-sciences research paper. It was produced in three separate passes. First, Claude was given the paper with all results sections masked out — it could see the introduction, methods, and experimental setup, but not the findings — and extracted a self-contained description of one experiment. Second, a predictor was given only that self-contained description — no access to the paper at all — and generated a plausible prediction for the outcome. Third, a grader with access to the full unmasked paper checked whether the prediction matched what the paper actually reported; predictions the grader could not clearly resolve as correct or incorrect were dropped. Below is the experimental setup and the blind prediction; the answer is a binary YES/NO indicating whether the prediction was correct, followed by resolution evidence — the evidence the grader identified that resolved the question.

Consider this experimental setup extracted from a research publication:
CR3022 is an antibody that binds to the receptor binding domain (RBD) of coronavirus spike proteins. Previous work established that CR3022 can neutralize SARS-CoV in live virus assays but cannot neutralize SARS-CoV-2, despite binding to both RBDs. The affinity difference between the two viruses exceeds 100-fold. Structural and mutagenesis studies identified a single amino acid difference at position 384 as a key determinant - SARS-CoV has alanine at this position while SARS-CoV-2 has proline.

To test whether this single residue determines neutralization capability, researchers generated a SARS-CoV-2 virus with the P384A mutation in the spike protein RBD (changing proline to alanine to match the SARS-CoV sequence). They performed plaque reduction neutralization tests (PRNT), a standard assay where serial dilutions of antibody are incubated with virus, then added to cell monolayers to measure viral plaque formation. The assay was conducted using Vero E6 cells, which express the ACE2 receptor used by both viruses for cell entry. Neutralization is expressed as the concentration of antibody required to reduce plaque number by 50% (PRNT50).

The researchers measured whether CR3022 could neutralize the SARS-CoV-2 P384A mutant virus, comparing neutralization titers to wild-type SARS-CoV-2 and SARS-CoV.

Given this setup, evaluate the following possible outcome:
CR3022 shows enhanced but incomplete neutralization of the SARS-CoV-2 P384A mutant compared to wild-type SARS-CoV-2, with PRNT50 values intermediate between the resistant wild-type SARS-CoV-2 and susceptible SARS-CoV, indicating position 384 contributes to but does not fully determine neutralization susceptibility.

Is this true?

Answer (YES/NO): NO